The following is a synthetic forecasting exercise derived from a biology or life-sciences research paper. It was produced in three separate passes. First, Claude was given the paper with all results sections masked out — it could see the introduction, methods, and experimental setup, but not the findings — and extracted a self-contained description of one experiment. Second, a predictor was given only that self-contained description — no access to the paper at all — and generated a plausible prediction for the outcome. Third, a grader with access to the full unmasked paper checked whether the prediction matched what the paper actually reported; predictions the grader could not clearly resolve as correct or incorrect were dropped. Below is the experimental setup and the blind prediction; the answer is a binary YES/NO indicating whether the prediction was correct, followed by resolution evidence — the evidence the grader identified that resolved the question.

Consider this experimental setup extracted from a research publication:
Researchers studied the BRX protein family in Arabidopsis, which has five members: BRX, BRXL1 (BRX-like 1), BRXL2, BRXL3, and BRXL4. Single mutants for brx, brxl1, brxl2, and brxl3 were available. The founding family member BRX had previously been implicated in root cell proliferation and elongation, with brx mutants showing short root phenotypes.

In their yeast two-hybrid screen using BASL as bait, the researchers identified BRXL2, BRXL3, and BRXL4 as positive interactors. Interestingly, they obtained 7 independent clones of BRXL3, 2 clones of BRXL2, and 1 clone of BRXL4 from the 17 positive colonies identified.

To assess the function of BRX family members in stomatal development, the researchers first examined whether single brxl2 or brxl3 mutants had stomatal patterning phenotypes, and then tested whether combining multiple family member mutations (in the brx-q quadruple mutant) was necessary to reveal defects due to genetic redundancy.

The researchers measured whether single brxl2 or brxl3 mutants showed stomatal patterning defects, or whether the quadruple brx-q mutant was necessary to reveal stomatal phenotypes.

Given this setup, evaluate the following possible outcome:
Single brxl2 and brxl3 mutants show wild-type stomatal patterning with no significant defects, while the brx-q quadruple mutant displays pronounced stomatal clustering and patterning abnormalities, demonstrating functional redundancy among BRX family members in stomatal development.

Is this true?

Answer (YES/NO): YES